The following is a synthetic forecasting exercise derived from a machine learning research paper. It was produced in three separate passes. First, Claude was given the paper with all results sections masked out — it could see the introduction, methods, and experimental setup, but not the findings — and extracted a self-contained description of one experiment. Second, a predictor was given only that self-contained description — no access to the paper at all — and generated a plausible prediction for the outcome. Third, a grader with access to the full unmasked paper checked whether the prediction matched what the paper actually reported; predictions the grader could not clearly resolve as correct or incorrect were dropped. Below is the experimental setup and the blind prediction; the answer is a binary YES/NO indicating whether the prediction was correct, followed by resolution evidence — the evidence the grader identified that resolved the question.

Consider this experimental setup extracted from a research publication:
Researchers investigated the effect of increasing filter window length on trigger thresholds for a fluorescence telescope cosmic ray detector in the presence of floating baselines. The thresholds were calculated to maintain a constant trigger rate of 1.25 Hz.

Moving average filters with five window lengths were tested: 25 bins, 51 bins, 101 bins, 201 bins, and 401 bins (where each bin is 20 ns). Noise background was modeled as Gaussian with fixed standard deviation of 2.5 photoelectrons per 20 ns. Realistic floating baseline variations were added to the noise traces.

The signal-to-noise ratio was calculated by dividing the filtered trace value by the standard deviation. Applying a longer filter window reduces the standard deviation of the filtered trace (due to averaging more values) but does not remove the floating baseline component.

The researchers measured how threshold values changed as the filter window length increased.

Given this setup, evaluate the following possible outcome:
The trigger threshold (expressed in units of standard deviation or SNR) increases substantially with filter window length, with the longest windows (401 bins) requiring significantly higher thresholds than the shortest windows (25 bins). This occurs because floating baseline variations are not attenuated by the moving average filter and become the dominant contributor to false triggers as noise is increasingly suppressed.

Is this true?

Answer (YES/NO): YES